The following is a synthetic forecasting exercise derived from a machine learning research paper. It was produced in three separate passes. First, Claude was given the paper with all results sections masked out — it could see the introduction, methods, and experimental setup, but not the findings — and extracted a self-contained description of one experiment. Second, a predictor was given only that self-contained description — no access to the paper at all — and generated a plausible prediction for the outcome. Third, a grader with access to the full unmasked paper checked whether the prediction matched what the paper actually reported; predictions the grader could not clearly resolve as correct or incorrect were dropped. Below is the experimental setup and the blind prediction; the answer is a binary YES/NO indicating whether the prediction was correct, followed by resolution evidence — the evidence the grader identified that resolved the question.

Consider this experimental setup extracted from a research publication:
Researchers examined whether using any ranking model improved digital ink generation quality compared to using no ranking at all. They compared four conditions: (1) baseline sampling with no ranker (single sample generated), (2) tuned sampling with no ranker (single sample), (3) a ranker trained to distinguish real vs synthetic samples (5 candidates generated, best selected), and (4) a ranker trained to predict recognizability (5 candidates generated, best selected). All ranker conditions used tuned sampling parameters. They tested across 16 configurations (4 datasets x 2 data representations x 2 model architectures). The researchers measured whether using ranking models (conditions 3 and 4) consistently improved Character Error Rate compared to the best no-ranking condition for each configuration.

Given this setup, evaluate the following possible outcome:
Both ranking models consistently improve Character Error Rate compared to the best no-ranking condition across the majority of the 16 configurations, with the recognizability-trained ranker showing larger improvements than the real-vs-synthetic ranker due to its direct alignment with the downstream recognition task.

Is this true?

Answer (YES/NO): YES